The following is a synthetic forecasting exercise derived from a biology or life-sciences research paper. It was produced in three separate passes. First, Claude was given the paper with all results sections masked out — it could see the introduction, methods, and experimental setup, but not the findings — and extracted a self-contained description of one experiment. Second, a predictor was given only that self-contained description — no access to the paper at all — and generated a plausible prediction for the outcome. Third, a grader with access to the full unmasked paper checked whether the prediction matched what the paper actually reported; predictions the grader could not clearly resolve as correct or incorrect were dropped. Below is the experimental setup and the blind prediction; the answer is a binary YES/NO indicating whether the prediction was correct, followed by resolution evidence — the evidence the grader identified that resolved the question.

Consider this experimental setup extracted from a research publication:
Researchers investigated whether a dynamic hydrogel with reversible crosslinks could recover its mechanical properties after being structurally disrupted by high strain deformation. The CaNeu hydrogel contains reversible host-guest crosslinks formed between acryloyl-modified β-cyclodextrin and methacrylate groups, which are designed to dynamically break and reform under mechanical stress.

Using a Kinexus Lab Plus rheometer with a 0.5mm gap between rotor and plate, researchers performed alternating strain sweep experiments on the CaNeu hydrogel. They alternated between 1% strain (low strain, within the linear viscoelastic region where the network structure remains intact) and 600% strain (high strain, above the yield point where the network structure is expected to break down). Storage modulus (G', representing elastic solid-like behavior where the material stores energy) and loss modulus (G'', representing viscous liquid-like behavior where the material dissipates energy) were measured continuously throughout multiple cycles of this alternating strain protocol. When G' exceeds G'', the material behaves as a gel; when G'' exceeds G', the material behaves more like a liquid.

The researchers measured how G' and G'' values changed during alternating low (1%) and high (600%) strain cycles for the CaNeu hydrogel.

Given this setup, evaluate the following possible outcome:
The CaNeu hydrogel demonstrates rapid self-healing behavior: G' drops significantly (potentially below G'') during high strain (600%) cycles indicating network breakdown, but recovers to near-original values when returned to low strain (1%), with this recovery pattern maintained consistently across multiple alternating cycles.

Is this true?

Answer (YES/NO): YES